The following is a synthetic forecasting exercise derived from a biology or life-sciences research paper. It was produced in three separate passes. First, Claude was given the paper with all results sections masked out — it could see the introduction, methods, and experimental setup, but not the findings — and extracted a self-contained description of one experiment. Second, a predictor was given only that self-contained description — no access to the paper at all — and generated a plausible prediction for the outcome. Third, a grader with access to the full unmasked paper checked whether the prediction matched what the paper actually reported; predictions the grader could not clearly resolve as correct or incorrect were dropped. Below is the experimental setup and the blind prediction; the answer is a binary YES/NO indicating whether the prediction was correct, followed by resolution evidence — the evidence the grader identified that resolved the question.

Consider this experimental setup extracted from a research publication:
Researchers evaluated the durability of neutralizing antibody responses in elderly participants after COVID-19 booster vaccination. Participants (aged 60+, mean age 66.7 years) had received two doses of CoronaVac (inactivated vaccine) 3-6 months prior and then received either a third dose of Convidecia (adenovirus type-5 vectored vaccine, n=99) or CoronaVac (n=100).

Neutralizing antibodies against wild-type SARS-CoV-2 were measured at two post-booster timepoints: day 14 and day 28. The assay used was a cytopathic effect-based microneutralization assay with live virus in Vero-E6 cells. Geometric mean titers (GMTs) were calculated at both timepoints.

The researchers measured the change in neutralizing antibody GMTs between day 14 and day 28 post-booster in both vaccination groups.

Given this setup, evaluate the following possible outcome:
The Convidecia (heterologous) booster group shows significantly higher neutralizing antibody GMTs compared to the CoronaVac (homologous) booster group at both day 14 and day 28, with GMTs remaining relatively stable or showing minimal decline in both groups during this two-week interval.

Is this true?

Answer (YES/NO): YES